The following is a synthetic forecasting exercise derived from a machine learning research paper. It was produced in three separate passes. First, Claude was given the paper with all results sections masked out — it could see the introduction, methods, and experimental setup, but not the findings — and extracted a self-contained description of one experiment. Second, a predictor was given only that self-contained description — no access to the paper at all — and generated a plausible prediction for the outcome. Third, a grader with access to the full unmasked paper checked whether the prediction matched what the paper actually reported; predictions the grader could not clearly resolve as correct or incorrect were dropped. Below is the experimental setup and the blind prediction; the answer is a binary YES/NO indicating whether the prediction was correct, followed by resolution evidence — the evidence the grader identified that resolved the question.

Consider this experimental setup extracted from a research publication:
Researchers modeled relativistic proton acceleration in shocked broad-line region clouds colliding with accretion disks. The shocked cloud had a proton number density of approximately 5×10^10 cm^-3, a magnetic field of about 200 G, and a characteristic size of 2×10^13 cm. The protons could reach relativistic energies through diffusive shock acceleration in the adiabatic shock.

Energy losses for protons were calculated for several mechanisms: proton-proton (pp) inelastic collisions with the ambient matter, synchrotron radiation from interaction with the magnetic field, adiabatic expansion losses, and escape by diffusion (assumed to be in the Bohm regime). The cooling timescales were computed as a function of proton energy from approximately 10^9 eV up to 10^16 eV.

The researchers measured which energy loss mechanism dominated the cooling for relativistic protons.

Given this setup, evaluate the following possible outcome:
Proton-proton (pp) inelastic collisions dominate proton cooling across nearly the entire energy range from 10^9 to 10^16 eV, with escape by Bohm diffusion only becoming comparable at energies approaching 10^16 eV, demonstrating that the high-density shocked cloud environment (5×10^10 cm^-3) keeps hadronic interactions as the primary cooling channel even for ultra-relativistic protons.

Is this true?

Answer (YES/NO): NO